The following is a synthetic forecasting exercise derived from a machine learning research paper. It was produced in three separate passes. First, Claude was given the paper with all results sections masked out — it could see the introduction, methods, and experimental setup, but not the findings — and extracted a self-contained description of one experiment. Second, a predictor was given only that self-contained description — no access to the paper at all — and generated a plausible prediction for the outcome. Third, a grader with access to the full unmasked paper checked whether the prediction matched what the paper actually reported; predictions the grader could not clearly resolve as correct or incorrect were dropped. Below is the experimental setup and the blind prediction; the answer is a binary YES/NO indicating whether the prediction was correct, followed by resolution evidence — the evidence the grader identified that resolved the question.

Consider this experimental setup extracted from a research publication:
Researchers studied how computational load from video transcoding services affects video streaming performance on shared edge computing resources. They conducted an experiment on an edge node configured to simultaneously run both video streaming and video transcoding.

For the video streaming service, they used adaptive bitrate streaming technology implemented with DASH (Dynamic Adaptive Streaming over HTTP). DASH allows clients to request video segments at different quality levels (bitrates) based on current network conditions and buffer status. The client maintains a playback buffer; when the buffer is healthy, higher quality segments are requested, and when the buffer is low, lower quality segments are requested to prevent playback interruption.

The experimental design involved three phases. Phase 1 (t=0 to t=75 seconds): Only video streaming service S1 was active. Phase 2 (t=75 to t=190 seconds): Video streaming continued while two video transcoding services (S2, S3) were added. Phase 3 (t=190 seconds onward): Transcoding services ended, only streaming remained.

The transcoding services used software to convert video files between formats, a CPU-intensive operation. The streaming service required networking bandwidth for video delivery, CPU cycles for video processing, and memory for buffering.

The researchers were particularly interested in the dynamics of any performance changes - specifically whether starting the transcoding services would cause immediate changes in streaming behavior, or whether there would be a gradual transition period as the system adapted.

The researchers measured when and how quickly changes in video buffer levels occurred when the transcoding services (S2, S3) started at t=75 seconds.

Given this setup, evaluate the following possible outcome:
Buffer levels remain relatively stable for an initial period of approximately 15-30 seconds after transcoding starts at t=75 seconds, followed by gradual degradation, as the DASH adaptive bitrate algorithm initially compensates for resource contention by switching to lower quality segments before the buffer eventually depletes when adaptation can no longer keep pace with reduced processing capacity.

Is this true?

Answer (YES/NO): NO